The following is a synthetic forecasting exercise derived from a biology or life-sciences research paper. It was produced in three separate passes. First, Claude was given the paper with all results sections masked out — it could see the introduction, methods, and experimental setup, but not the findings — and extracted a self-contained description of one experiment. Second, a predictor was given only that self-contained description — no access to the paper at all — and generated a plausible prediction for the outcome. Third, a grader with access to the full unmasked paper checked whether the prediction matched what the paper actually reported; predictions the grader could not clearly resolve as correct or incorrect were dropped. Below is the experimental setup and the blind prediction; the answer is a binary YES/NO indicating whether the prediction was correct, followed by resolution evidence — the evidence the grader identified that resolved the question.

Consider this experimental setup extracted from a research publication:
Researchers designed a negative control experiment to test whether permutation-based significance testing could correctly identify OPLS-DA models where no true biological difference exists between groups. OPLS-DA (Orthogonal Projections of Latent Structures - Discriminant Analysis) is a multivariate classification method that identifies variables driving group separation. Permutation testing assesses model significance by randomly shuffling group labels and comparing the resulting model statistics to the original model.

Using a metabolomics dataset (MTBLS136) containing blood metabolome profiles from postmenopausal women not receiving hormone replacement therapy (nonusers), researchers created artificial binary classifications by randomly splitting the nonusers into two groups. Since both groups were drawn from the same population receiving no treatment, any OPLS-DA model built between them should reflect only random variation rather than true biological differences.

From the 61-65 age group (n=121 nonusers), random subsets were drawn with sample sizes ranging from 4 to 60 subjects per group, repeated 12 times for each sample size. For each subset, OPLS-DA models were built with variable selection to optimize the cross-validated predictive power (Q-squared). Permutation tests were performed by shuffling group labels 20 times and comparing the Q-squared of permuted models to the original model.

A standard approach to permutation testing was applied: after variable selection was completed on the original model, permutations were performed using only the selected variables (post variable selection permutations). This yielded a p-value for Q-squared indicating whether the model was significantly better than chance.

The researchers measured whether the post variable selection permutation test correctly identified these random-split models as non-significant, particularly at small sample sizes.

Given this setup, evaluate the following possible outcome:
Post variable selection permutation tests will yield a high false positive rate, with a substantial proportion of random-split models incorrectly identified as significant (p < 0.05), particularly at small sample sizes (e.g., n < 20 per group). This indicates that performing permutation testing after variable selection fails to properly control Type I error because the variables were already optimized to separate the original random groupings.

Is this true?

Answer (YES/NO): YES